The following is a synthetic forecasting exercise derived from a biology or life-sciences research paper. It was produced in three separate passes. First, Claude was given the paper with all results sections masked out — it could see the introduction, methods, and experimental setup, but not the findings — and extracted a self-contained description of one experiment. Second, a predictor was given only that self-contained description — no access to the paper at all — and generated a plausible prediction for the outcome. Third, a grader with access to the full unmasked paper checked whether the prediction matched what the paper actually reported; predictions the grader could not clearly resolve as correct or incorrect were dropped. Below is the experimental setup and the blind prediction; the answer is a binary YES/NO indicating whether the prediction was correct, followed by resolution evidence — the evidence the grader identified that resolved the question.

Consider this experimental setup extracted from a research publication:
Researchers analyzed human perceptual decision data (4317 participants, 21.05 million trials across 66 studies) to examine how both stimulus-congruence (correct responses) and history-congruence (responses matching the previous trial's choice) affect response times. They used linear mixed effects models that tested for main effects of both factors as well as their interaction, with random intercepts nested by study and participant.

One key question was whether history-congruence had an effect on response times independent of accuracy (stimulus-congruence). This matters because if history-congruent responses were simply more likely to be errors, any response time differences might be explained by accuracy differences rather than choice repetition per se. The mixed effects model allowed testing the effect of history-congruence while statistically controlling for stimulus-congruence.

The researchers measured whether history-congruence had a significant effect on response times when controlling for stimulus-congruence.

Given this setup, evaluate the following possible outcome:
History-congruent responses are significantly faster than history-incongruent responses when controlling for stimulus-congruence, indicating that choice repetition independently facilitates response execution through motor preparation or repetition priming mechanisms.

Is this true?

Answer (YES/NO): YES